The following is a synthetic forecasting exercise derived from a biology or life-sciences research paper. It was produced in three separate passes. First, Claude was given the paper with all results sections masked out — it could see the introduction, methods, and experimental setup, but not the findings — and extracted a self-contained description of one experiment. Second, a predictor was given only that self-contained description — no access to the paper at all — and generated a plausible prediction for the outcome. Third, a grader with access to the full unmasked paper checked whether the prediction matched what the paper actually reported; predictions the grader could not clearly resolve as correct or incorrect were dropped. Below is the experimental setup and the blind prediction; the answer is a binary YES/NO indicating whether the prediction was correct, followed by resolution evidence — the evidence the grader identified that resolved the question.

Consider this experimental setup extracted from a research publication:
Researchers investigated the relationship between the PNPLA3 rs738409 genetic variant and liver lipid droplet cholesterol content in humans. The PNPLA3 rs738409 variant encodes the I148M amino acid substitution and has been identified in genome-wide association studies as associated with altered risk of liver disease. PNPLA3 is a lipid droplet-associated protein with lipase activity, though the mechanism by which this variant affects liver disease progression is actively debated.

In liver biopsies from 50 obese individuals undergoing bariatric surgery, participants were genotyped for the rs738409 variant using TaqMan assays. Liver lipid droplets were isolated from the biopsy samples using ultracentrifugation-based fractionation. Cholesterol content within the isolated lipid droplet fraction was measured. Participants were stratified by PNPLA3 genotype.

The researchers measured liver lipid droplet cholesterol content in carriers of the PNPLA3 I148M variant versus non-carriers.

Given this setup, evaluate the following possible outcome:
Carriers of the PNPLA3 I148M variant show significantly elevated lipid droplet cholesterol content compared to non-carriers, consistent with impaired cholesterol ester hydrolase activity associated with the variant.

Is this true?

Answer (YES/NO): NO